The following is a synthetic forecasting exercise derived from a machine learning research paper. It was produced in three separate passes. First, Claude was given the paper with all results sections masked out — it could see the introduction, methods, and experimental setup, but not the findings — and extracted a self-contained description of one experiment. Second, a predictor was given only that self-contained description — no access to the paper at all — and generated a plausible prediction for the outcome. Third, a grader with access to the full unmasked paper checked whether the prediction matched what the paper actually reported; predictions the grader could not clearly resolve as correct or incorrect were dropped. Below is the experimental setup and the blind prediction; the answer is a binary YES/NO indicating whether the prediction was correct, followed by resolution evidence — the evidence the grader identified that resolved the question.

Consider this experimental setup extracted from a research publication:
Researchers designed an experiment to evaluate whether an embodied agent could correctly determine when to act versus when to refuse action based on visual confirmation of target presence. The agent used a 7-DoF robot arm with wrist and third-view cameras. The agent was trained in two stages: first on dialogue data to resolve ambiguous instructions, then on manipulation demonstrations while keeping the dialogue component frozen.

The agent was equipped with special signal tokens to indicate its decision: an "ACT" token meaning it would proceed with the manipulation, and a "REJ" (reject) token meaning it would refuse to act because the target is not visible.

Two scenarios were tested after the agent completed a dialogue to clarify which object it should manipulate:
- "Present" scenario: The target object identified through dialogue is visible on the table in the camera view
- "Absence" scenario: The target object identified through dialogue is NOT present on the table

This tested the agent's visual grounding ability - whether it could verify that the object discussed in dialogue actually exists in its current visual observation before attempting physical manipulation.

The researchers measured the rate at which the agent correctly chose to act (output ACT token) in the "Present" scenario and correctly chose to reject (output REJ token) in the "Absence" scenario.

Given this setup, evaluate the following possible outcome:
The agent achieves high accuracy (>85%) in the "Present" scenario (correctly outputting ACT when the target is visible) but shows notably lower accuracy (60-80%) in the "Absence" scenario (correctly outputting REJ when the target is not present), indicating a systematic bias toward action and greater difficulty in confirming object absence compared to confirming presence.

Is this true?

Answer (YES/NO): NO